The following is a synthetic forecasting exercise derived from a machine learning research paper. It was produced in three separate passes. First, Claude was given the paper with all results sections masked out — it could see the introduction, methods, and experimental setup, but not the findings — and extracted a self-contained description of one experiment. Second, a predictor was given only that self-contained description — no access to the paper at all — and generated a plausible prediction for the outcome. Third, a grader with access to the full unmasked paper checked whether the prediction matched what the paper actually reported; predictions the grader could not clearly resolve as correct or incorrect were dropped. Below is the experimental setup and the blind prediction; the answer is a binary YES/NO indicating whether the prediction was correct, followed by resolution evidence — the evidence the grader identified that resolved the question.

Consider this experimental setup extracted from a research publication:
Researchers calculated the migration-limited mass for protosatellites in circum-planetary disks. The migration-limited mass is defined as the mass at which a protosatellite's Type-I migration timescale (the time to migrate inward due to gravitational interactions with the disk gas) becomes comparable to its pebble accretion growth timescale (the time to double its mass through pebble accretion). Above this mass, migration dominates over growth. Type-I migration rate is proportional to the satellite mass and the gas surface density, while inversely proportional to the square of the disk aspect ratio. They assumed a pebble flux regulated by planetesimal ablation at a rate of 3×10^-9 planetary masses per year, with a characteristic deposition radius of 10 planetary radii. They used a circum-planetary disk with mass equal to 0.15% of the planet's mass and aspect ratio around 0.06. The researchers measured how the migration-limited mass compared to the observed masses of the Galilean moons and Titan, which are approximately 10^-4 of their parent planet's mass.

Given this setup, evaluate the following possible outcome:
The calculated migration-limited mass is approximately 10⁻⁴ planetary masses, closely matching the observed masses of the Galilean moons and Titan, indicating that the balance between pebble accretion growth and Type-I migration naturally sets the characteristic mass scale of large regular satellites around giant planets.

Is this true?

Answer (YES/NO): NO